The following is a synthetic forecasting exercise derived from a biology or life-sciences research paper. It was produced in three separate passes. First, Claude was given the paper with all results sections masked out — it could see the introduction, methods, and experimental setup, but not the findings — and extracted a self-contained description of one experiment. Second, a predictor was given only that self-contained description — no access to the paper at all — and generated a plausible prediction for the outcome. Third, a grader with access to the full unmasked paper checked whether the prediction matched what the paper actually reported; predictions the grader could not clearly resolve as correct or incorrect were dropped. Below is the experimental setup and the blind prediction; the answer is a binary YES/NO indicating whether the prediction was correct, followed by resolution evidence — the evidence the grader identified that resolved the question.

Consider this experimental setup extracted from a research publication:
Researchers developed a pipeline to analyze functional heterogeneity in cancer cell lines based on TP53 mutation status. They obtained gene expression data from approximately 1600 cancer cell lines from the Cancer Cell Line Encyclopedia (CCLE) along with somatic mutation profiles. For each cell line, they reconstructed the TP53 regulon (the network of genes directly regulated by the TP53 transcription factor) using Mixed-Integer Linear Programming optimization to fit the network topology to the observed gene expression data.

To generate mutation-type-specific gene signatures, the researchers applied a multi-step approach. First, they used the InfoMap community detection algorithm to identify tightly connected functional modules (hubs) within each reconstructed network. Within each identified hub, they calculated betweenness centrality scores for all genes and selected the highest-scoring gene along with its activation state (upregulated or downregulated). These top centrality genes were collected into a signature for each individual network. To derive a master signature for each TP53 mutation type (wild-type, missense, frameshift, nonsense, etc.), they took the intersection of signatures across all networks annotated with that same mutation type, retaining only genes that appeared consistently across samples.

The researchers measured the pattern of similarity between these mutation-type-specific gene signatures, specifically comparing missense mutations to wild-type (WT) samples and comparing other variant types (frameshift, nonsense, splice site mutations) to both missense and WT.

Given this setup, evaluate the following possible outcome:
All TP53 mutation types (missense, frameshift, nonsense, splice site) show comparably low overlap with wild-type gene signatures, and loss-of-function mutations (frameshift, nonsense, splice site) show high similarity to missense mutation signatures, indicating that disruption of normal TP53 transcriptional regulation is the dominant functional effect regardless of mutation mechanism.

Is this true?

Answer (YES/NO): NO